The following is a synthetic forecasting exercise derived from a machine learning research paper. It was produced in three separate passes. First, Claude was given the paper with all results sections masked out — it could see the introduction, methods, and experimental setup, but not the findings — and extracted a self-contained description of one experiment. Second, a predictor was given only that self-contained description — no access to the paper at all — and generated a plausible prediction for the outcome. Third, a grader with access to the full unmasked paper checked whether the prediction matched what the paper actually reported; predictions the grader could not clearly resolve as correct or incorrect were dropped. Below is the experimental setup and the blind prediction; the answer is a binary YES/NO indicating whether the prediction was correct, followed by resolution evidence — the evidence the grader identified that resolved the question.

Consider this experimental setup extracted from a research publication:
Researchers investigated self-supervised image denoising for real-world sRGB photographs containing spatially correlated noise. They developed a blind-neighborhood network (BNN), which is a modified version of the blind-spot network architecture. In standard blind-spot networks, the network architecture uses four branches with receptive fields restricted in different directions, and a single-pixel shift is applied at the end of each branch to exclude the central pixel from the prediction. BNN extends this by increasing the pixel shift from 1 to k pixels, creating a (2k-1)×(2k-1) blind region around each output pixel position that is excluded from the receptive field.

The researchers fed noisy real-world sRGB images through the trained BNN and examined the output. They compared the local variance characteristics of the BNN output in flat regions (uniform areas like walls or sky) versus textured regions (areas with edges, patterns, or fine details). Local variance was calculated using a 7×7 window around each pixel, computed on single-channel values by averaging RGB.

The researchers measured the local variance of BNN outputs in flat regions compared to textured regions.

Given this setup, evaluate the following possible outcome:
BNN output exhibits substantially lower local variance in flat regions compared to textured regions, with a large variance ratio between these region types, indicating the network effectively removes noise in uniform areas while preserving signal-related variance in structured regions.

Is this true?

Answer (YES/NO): YES